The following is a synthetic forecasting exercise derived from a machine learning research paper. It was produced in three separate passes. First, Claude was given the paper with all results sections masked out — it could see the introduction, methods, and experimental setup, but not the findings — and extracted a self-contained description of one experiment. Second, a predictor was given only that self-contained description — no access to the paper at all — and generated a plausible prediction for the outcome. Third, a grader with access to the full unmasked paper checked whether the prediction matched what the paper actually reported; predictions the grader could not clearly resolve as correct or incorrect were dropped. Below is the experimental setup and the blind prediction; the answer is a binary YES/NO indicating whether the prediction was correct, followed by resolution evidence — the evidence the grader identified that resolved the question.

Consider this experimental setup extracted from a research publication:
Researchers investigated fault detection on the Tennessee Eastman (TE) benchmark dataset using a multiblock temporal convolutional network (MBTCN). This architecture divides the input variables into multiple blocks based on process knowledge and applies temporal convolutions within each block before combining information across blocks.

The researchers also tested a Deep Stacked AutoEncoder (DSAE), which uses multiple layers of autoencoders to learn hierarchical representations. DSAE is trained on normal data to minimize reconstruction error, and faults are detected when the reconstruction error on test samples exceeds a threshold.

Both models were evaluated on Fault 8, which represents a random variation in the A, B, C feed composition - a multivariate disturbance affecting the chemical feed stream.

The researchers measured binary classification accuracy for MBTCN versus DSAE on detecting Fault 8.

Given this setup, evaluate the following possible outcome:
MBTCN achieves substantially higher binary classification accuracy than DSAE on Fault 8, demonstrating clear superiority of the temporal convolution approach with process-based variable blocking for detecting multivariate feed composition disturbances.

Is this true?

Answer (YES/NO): NO